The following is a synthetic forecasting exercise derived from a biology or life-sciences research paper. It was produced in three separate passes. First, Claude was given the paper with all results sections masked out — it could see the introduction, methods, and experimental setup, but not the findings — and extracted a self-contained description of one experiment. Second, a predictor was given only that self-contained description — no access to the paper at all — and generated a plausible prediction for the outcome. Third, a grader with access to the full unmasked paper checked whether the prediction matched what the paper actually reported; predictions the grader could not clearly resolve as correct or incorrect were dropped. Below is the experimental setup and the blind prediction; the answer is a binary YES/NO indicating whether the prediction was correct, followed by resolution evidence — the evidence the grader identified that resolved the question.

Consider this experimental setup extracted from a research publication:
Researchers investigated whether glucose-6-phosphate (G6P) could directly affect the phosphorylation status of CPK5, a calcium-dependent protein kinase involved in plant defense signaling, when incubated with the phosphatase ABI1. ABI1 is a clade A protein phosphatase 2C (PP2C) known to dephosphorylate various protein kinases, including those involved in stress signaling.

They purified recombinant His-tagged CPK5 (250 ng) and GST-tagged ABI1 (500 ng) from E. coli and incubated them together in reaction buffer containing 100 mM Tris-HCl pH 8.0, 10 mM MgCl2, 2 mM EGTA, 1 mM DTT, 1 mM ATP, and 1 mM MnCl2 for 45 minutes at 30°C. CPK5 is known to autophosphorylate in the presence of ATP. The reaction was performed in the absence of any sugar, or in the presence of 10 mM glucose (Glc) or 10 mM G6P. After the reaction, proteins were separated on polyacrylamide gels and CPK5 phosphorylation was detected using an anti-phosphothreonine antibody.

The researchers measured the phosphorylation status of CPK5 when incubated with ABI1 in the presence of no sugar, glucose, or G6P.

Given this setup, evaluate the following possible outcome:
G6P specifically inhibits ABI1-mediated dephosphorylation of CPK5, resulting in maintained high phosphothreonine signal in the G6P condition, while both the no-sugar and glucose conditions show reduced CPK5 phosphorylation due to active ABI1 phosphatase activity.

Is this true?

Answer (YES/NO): YES